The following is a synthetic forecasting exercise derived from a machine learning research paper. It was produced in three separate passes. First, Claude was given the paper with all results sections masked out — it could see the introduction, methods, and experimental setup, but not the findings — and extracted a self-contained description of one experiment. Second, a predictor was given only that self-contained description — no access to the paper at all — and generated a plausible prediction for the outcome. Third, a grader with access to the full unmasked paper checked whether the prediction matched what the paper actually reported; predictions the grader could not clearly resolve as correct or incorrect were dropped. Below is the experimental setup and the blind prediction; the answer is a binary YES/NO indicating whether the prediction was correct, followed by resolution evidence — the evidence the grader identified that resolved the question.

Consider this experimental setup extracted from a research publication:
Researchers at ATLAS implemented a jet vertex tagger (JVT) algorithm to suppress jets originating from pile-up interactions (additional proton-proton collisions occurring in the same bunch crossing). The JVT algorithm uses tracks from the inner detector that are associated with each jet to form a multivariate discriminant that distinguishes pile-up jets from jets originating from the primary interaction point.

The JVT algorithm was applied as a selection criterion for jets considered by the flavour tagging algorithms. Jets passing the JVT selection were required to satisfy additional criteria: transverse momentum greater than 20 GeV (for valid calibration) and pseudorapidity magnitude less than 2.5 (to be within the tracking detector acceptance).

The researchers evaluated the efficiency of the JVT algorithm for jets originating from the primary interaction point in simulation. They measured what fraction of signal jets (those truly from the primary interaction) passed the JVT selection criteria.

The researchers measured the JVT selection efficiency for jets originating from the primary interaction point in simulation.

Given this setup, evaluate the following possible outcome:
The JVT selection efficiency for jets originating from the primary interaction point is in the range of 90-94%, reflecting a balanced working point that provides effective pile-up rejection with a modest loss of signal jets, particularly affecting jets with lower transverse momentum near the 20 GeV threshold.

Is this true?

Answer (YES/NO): YES